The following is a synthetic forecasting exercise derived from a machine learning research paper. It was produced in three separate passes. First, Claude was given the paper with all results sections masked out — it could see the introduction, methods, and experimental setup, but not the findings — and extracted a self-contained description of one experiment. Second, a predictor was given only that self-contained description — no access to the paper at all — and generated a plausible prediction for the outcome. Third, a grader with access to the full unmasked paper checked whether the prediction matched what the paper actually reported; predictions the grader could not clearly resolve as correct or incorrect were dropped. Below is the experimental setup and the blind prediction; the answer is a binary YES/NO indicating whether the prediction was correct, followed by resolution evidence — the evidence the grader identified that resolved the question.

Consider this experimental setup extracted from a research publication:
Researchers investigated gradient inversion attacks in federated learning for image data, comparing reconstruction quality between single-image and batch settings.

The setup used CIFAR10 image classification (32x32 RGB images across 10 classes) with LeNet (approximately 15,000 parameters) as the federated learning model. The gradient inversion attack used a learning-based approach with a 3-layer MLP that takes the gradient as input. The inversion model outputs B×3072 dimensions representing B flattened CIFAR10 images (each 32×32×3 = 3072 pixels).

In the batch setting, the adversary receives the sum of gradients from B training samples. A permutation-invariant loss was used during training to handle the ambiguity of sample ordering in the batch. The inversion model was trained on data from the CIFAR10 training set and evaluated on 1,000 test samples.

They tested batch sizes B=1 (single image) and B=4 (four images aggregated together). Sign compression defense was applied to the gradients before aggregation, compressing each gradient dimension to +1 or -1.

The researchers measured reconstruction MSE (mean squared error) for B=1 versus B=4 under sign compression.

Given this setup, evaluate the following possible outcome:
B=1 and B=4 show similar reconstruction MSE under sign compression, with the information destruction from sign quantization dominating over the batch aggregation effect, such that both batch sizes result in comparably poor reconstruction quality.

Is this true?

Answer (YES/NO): NO